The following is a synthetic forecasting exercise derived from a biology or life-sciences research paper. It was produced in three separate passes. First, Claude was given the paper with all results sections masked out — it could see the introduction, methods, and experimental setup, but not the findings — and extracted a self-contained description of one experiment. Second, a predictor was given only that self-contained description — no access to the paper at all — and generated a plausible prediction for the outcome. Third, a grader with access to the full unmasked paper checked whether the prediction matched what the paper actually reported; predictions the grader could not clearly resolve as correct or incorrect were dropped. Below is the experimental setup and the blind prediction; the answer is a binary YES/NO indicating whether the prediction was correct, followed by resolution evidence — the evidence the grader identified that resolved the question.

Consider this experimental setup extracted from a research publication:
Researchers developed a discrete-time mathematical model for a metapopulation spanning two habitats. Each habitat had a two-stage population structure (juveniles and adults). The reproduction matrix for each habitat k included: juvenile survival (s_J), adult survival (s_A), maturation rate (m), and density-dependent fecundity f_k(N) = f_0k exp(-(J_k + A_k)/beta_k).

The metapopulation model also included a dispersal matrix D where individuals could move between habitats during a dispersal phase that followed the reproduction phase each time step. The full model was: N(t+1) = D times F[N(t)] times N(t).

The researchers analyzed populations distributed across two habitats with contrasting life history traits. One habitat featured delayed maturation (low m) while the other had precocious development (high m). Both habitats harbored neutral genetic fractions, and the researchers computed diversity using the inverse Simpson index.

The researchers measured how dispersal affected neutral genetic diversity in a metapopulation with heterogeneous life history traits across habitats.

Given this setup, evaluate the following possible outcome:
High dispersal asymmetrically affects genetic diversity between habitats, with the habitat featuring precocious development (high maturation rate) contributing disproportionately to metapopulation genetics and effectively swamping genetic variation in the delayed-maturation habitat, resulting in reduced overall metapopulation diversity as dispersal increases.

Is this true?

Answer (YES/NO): NO